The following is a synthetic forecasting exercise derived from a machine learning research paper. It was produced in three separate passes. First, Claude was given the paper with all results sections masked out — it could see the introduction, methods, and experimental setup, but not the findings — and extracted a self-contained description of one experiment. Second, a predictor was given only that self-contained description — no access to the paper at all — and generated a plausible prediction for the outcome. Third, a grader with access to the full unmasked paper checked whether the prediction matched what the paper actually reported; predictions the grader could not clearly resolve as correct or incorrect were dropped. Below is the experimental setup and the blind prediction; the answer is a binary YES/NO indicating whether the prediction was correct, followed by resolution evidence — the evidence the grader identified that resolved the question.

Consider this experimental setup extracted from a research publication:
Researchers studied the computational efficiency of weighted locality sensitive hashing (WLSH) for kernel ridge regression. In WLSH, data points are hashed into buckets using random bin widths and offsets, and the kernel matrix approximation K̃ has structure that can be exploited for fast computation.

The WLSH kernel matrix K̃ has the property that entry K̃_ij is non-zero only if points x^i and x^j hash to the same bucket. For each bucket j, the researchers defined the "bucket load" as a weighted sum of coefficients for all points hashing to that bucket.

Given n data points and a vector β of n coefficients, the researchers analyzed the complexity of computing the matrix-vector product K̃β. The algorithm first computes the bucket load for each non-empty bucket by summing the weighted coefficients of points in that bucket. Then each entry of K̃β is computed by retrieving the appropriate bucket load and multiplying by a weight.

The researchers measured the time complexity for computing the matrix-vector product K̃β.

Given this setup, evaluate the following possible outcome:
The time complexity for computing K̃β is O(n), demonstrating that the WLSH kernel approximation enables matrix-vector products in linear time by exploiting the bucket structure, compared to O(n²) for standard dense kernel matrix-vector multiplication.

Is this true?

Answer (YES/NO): YES